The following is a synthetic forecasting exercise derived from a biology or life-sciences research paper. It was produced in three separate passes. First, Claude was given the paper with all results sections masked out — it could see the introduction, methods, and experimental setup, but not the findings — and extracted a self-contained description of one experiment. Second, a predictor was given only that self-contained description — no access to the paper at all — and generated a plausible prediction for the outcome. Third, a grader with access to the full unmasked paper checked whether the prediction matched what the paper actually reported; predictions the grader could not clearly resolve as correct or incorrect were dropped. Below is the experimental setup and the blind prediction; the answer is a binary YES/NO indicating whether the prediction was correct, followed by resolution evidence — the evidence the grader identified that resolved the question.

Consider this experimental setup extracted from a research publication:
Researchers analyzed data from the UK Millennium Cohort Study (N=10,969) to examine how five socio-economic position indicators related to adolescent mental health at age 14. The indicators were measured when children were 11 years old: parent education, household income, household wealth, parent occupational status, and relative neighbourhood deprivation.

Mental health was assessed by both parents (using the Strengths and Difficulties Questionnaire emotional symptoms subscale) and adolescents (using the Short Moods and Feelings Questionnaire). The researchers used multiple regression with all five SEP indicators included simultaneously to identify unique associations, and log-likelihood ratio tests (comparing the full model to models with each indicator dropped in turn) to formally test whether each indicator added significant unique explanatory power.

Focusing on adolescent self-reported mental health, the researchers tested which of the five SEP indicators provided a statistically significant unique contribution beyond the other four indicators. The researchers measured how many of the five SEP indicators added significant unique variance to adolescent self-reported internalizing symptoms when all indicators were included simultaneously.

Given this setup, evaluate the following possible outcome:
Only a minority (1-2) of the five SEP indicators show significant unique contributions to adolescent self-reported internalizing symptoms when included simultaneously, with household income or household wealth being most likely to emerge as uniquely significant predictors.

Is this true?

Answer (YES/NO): NO